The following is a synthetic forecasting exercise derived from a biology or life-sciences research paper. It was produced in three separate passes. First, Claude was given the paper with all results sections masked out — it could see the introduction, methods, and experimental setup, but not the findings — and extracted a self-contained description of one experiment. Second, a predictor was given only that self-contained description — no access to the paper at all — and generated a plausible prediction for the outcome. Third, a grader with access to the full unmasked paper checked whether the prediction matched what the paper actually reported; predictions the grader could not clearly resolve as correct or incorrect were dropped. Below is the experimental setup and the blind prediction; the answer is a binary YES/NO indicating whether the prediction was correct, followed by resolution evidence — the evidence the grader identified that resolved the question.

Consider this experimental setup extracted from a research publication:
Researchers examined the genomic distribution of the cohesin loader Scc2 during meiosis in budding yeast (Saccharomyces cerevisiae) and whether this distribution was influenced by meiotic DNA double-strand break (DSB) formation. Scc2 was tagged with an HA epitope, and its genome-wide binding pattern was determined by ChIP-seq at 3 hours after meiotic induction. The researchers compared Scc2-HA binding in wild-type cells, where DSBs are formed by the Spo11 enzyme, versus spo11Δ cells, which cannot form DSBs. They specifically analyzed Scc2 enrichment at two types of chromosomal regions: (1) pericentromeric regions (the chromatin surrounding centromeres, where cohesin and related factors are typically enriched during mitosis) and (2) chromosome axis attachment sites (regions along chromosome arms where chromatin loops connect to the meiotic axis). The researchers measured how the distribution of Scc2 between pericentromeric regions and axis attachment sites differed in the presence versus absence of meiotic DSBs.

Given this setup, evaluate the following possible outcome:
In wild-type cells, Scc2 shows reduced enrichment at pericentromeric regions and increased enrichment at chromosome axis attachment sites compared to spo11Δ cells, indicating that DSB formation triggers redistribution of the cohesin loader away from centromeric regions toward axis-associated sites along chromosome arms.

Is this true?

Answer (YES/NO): YES